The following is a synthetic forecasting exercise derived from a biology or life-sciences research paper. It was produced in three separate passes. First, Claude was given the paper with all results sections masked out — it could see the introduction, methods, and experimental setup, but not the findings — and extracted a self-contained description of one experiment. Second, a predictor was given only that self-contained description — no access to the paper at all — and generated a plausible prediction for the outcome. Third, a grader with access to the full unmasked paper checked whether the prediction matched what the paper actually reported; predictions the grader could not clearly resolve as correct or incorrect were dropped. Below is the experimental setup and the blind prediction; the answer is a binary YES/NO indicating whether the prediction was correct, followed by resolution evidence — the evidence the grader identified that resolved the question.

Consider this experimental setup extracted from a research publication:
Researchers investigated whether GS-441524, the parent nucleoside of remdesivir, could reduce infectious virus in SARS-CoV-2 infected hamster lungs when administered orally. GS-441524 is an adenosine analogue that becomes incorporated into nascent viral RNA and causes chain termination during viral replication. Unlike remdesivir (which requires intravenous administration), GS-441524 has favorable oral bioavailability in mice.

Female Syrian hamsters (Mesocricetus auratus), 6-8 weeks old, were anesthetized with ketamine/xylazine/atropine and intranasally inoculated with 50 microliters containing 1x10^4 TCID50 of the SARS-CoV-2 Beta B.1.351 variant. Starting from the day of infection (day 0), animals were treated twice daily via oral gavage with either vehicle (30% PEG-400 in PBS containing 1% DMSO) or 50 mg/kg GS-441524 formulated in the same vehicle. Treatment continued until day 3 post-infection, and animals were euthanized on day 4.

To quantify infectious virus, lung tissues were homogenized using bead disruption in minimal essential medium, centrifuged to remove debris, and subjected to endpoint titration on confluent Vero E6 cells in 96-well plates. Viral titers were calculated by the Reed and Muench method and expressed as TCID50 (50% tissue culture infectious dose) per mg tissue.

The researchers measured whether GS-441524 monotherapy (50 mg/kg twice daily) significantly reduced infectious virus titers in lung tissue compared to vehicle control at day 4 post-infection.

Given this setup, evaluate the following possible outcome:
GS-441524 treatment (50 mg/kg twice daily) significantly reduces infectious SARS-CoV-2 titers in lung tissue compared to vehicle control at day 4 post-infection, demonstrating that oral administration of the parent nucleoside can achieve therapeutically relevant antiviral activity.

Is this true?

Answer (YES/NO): YES